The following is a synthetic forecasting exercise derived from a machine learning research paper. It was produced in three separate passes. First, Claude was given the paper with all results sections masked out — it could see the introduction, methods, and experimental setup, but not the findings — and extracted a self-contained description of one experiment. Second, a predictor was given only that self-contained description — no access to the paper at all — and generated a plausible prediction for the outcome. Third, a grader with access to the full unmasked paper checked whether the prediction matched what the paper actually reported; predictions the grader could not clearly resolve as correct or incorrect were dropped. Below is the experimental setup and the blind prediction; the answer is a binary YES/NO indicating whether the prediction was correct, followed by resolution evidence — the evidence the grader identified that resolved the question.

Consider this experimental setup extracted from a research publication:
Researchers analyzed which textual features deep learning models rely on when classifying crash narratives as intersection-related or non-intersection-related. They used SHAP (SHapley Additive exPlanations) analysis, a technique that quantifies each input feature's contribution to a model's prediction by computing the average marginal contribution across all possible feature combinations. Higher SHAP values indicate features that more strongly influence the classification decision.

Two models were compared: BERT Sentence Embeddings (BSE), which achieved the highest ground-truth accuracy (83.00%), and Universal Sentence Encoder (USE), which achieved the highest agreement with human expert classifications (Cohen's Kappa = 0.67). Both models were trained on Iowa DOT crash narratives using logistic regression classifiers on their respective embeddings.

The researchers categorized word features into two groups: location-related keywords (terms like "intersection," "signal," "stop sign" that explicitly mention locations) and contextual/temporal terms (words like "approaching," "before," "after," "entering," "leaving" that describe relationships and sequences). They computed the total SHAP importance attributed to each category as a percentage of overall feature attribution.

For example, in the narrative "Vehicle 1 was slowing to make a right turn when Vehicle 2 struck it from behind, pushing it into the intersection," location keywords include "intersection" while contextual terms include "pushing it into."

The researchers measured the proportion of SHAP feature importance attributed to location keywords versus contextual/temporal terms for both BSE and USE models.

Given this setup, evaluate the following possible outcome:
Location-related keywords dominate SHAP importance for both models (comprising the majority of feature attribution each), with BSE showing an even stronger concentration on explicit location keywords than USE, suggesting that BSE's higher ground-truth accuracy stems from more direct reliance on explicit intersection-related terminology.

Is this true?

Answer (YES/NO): NO